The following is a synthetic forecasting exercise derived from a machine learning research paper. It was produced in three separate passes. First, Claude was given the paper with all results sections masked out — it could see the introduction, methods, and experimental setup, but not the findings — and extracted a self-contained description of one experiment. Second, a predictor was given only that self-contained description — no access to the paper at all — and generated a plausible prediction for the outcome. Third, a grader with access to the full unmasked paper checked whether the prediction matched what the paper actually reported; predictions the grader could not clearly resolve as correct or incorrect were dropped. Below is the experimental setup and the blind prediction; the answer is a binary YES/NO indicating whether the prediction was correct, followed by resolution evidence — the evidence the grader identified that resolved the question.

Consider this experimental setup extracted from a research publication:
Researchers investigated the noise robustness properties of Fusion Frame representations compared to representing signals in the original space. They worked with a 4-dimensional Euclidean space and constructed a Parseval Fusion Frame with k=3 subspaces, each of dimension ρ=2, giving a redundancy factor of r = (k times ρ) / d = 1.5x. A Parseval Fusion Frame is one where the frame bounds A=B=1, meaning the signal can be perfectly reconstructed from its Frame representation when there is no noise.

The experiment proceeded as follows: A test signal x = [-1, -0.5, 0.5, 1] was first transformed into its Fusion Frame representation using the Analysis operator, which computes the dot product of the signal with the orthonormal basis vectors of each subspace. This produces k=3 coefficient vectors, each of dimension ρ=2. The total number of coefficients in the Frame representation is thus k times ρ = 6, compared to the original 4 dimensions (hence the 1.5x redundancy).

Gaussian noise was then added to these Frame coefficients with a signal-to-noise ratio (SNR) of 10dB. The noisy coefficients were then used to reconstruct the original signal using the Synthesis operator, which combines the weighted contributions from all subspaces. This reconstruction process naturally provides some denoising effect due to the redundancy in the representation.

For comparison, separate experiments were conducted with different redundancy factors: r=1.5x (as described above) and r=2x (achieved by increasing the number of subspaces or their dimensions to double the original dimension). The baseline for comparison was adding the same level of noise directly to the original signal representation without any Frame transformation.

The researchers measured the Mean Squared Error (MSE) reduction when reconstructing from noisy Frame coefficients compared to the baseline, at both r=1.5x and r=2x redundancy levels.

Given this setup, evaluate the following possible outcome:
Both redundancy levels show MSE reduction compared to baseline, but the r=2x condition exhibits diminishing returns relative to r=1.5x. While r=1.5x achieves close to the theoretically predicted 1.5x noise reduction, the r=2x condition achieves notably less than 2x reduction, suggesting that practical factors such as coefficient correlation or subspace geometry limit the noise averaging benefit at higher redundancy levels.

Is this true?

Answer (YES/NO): NO